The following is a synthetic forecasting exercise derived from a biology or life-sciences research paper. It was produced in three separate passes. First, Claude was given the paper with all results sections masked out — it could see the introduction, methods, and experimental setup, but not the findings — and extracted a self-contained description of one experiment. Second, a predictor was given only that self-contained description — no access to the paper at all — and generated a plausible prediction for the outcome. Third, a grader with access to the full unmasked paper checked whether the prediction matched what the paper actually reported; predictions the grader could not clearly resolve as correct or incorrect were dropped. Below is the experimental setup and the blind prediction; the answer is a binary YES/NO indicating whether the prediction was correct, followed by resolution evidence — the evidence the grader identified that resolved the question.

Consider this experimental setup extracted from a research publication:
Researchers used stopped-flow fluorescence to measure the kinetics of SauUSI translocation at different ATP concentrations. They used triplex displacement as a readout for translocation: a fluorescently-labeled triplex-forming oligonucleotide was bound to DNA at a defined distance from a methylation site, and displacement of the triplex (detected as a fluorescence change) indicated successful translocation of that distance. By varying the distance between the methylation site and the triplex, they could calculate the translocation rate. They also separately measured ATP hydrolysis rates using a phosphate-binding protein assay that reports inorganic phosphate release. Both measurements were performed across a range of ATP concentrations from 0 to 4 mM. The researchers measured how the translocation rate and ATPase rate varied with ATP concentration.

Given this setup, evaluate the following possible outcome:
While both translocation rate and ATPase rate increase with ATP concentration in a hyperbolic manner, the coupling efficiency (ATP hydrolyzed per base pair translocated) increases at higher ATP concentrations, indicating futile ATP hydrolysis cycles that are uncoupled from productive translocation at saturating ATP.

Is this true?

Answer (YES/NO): NO